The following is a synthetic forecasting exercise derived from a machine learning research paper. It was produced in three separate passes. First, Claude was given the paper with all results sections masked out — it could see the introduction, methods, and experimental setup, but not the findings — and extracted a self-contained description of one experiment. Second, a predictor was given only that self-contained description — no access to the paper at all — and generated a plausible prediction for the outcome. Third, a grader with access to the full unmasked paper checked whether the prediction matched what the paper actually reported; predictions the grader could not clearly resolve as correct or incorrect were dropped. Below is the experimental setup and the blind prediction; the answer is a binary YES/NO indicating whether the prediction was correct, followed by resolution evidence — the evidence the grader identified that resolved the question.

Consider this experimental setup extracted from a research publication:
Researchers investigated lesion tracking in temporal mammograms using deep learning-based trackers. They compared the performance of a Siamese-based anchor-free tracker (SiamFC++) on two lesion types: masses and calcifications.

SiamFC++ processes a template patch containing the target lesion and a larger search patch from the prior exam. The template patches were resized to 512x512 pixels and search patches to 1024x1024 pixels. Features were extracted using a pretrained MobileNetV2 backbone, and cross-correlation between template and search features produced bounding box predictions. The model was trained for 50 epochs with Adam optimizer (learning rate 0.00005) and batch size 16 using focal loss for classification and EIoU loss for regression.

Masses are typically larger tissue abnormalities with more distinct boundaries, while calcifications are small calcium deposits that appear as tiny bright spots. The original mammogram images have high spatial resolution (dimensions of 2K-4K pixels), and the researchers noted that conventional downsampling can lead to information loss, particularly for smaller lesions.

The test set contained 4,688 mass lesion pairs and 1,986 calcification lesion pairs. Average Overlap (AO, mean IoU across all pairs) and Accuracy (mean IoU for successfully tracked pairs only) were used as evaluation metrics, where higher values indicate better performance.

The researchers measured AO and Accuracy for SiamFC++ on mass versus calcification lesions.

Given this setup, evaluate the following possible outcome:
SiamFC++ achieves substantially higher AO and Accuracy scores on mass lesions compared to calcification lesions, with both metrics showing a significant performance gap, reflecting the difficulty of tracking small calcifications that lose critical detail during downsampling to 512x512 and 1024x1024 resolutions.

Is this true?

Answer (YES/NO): NO